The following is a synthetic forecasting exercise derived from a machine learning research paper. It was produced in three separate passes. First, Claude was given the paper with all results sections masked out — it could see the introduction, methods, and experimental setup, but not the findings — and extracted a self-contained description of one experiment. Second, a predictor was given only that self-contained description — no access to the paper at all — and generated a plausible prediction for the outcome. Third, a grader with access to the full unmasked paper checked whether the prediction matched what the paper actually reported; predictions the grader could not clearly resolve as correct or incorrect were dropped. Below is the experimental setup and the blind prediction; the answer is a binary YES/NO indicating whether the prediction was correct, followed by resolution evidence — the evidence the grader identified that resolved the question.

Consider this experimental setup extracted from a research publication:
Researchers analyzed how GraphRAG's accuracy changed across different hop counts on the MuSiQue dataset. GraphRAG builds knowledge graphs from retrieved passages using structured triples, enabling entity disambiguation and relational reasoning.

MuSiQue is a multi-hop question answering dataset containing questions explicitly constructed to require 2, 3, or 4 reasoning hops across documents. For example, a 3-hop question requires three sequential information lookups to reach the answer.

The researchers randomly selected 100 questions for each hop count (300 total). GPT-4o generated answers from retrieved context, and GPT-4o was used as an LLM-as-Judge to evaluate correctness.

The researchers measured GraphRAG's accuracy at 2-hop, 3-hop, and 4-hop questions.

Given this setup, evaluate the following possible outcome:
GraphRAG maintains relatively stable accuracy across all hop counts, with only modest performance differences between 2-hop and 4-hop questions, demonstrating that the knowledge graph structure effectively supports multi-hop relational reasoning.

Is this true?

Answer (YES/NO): NO